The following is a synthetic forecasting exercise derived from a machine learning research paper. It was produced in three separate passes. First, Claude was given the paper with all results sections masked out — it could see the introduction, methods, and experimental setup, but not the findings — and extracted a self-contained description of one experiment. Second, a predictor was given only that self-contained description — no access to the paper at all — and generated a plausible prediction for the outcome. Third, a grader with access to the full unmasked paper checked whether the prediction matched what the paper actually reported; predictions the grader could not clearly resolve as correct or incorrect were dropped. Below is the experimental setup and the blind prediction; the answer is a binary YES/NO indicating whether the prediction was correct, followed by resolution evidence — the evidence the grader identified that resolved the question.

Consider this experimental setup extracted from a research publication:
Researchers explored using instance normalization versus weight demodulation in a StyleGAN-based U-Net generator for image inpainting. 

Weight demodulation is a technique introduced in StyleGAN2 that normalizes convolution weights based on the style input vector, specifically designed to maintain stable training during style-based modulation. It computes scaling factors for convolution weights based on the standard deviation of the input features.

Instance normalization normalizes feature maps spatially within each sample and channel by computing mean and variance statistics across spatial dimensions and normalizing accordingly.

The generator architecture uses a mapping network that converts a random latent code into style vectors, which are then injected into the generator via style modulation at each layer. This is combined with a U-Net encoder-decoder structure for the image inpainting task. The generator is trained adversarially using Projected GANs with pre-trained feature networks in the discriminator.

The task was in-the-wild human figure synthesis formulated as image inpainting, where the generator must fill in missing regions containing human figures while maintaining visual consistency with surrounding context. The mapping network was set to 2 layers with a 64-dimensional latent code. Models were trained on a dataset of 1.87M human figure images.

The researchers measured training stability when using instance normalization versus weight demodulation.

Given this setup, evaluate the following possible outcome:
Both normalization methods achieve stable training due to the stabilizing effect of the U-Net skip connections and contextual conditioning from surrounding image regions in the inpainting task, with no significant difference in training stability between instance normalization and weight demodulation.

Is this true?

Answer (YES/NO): NO